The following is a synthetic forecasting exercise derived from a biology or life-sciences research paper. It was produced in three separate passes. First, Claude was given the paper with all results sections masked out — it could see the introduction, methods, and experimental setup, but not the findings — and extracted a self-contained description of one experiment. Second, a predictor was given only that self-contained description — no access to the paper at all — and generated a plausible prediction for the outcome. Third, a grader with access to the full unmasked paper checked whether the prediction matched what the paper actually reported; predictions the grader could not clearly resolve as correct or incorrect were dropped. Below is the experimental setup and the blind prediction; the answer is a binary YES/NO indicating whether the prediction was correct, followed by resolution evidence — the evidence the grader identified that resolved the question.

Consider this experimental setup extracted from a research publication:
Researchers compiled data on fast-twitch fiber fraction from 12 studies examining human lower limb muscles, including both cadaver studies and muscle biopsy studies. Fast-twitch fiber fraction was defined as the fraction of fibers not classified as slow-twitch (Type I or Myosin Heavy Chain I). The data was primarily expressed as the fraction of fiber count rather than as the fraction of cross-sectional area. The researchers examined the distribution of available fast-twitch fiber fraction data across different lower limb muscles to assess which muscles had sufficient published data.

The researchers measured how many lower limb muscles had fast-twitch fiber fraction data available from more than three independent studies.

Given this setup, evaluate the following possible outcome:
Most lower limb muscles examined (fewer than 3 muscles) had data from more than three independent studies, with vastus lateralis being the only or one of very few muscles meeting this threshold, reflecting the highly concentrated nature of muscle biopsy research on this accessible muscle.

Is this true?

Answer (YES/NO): NO